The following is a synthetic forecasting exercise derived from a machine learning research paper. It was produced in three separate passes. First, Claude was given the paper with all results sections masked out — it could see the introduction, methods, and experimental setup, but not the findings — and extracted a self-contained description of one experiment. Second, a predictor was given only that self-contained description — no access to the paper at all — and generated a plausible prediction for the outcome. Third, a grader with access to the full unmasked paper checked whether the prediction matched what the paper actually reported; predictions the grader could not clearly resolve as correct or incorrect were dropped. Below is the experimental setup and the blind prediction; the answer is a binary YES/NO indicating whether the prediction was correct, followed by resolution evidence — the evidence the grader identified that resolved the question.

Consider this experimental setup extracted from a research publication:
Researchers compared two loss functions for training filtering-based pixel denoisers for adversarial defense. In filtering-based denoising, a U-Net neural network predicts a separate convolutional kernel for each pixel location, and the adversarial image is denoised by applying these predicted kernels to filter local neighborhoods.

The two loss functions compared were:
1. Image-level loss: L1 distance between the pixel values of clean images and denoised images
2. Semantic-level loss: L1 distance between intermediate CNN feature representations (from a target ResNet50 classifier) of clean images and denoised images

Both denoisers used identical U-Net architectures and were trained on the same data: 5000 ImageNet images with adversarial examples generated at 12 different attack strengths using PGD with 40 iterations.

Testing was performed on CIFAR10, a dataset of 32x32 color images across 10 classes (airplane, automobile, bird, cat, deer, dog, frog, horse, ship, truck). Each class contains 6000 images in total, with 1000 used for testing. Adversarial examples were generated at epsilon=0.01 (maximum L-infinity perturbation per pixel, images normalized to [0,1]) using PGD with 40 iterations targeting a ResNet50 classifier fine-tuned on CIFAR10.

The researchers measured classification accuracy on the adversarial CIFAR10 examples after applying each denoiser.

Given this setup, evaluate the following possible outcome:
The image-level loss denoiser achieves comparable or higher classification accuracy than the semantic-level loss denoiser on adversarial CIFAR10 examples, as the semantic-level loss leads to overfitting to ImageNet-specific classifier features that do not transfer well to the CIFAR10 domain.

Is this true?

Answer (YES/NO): YES